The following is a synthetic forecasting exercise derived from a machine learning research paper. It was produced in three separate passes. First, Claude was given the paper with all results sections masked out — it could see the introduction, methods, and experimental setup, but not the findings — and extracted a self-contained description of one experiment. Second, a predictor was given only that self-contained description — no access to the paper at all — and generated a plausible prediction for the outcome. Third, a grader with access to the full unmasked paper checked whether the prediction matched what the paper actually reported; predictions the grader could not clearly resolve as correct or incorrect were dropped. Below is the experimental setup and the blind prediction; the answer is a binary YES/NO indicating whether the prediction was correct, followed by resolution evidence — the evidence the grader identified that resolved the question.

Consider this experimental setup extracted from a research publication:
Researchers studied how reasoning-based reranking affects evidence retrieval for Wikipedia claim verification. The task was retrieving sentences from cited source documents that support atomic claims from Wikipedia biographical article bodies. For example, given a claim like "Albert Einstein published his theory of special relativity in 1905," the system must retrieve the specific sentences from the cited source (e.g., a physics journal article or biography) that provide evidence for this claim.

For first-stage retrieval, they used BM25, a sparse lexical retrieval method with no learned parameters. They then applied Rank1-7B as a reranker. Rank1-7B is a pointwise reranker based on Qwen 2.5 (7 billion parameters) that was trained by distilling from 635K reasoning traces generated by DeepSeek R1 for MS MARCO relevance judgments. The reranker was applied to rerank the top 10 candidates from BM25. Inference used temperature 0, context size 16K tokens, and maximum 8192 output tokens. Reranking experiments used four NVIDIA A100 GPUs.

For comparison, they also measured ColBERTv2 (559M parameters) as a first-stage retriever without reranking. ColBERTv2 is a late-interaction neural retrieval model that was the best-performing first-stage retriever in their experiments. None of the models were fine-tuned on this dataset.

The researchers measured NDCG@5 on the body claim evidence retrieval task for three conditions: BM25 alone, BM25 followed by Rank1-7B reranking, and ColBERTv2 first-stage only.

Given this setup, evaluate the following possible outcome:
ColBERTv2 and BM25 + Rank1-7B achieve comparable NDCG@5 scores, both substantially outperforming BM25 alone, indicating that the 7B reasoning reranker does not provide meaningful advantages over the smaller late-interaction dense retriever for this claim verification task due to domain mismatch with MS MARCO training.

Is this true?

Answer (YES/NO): NO